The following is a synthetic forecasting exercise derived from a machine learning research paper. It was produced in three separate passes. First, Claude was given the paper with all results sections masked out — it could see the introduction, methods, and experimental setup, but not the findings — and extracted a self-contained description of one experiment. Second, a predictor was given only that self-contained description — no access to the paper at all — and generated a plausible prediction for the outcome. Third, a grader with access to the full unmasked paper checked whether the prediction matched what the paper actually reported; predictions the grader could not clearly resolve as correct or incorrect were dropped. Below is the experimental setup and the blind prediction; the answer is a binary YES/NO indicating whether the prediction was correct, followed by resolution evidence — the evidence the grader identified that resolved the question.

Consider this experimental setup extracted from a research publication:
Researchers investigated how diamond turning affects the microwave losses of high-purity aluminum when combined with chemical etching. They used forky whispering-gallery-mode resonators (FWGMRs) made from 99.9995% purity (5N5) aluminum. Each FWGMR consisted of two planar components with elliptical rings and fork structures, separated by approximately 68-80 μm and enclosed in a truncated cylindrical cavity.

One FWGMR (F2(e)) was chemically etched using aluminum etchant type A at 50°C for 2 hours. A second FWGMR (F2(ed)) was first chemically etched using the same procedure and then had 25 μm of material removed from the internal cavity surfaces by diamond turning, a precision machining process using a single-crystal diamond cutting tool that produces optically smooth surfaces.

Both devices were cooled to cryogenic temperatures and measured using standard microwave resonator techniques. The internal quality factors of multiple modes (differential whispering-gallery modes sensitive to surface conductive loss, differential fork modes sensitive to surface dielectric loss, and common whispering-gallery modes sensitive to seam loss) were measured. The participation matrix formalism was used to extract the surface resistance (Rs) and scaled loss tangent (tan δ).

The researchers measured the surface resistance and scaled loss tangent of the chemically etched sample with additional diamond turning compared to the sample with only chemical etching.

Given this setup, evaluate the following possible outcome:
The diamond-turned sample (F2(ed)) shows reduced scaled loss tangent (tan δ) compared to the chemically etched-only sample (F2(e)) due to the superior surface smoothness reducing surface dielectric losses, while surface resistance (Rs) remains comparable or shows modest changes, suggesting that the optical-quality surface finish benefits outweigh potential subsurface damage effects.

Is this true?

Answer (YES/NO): NO